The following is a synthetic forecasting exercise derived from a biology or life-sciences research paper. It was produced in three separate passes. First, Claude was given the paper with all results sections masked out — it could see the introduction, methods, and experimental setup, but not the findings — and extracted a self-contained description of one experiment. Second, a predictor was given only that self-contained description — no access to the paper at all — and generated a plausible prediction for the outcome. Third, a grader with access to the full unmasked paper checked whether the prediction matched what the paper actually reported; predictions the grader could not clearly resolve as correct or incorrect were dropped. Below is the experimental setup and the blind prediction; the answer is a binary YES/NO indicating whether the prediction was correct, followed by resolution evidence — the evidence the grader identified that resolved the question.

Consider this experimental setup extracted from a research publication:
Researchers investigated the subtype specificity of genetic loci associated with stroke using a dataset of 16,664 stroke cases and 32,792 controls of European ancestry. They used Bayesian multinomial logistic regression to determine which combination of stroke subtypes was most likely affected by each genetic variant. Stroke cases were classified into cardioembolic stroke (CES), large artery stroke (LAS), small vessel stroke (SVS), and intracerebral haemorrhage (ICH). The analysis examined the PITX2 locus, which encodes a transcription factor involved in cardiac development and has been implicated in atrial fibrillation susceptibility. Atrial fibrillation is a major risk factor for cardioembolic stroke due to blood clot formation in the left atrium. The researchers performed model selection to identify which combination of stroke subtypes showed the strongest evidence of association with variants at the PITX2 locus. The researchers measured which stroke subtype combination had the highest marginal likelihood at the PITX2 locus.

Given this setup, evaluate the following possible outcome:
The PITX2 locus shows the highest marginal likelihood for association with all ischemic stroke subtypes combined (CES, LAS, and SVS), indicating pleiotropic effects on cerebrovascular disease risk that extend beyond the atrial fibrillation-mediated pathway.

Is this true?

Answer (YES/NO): NO